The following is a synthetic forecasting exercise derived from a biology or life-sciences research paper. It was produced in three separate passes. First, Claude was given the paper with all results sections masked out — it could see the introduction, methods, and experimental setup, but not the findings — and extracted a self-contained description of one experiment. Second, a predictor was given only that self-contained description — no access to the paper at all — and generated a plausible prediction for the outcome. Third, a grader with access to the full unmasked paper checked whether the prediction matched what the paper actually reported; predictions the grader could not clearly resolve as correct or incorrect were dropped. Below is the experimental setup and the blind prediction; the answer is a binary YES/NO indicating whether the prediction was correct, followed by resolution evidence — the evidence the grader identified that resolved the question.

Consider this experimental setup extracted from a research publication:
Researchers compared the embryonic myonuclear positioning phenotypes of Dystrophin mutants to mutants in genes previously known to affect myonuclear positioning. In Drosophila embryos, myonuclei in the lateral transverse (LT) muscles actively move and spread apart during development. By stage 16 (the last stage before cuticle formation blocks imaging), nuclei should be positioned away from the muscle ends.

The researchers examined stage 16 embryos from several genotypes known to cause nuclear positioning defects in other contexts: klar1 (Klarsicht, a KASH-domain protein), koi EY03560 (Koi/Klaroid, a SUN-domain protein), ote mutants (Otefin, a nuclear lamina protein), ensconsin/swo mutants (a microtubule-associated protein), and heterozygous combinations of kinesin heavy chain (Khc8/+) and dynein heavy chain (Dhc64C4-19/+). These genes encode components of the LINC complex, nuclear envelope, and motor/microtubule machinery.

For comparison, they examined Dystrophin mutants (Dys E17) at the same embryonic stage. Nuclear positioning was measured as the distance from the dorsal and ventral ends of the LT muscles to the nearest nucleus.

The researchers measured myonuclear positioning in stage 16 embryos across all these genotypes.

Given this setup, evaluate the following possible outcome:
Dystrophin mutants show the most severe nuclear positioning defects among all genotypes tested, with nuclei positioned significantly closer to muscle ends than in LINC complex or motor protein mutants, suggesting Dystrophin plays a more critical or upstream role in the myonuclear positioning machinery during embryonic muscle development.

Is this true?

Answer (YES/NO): NO